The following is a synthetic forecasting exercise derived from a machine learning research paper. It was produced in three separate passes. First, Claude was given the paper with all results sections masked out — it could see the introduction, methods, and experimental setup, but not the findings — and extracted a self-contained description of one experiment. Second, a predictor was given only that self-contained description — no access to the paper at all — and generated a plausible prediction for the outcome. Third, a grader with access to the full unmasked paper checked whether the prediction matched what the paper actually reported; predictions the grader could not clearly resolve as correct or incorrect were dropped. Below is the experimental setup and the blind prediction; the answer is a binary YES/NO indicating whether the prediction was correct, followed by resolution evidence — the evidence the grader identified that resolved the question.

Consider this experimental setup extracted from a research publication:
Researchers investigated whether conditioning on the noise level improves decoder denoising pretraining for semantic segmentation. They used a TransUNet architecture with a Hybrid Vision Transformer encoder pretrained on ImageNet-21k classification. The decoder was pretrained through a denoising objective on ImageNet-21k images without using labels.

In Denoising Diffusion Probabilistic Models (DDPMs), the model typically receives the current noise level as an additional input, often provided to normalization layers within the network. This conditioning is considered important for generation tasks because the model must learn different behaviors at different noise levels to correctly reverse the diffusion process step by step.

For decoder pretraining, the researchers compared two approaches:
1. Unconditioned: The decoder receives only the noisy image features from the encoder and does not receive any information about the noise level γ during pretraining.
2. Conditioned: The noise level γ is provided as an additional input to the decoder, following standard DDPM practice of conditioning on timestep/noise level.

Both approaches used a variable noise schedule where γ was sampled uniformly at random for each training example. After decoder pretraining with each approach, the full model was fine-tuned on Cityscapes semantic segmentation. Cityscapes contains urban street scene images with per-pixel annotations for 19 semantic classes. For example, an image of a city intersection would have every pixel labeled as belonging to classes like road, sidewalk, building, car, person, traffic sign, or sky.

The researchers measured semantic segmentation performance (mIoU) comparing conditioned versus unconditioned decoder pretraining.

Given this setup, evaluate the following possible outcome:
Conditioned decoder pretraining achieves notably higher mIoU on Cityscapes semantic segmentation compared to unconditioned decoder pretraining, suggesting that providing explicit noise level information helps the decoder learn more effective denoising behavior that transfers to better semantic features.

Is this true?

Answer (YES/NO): NO